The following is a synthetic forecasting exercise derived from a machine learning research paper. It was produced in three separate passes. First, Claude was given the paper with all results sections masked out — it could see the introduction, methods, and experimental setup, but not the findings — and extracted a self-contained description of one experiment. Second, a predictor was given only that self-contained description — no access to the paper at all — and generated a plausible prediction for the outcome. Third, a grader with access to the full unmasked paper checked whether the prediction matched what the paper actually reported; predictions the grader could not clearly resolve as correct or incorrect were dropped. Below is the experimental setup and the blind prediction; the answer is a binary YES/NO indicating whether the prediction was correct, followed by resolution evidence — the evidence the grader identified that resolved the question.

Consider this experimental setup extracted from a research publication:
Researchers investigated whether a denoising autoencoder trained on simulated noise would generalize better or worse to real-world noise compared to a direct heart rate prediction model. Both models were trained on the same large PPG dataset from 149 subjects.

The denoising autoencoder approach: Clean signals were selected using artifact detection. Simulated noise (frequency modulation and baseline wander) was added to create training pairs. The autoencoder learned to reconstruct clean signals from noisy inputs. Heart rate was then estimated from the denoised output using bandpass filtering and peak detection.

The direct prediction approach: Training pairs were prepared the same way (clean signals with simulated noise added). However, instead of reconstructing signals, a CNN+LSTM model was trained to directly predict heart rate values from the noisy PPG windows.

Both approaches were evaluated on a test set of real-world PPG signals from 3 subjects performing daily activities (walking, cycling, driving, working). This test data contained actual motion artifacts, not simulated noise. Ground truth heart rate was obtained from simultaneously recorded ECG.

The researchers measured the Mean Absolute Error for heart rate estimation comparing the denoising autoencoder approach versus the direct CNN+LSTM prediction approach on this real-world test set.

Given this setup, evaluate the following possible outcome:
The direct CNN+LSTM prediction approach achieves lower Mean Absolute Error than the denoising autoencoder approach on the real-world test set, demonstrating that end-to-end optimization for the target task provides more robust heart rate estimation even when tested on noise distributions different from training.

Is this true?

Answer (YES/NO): NO